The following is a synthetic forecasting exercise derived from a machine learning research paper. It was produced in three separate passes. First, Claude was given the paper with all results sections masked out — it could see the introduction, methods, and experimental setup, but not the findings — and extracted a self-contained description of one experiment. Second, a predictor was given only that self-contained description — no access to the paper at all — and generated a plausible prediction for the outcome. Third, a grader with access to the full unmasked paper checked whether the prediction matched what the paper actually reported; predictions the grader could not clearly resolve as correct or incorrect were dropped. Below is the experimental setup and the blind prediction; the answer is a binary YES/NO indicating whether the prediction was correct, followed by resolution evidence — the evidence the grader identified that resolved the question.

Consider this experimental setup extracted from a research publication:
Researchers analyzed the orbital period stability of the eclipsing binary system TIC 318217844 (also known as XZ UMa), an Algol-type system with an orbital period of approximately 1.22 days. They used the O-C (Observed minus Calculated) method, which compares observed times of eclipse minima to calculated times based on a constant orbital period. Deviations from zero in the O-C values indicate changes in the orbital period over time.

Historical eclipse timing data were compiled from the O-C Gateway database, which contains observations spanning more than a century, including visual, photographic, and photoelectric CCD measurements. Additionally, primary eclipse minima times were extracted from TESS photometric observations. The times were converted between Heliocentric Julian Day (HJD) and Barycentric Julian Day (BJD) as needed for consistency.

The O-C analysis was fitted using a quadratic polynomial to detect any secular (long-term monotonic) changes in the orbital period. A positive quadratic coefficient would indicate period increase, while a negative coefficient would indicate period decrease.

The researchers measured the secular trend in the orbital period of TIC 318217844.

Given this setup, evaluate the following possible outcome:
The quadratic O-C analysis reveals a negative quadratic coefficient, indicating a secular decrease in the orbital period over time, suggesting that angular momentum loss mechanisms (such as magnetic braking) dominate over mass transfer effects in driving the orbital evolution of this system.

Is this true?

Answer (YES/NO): YES